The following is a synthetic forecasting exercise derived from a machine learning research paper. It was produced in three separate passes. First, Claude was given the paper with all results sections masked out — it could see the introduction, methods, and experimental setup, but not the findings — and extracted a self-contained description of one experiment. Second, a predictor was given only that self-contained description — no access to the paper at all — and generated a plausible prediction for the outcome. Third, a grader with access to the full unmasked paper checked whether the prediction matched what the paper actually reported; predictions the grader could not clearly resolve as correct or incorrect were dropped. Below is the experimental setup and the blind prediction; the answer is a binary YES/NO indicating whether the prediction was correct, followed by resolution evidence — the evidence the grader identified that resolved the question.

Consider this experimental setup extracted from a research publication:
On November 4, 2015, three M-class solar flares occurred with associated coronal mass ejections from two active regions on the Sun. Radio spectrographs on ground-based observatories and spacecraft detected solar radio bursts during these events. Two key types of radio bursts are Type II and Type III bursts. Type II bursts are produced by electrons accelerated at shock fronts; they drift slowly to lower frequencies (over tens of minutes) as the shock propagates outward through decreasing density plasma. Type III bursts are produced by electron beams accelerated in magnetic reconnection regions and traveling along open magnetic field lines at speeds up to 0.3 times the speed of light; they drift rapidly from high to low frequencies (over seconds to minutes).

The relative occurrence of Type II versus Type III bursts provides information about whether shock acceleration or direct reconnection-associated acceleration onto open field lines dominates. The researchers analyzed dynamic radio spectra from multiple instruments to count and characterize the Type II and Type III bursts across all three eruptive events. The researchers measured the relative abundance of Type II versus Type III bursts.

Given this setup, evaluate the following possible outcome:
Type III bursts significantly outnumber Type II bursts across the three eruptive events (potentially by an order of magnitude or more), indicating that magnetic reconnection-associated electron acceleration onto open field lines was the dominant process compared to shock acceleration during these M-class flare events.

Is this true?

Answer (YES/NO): NO